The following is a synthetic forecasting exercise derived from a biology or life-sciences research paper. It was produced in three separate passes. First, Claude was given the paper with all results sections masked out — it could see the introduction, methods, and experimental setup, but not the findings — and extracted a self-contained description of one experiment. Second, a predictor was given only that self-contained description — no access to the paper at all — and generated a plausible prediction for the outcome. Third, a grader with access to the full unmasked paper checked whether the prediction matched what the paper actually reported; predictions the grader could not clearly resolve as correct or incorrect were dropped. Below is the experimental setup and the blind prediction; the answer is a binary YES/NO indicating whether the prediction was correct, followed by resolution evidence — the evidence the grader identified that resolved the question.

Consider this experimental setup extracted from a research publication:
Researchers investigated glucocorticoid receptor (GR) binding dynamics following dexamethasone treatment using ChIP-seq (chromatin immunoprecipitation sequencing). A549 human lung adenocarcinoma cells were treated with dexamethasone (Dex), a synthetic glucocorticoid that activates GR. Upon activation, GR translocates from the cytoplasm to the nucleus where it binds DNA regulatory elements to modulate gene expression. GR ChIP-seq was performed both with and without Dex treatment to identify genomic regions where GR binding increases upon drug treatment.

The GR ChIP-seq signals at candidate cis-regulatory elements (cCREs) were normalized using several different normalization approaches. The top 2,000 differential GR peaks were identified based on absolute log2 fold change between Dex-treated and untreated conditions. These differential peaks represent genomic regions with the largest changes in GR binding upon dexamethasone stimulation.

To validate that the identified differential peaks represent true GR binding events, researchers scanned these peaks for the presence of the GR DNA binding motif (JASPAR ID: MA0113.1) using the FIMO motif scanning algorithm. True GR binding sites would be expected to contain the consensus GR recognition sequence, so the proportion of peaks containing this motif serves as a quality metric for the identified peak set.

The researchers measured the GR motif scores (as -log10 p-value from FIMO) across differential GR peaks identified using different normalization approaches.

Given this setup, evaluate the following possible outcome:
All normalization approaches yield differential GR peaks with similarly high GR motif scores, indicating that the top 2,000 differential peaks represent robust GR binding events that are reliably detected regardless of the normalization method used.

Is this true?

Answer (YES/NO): NO